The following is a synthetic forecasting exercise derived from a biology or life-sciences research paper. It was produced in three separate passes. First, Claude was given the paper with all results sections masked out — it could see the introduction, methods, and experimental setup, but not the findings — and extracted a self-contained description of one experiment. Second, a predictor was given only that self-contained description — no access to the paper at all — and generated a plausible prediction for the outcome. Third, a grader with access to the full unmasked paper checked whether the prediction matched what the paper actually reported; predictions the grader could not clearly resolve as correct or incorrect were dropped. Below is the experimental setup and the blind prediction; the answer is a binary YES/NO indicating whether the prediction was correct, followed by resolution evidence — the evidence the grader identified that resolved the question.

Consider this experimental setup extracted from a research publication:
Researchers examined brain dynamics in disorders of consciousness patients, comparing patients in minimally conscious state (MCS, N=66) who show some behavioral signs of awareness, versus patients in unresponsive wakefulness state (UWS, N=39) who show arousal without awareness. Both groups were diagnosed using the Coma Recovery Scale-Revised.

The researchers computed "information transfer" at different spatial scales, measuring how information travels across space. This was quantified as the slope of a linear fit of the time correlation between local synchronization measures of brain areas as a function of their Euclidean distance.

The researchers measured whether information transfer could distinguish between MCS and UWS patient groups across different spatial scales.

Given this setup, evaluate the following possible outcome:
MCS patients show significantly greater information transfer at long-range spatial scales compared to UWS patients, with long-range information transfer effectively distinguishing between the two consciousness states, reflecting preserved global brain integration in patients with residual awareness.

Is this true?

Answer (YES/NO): NO